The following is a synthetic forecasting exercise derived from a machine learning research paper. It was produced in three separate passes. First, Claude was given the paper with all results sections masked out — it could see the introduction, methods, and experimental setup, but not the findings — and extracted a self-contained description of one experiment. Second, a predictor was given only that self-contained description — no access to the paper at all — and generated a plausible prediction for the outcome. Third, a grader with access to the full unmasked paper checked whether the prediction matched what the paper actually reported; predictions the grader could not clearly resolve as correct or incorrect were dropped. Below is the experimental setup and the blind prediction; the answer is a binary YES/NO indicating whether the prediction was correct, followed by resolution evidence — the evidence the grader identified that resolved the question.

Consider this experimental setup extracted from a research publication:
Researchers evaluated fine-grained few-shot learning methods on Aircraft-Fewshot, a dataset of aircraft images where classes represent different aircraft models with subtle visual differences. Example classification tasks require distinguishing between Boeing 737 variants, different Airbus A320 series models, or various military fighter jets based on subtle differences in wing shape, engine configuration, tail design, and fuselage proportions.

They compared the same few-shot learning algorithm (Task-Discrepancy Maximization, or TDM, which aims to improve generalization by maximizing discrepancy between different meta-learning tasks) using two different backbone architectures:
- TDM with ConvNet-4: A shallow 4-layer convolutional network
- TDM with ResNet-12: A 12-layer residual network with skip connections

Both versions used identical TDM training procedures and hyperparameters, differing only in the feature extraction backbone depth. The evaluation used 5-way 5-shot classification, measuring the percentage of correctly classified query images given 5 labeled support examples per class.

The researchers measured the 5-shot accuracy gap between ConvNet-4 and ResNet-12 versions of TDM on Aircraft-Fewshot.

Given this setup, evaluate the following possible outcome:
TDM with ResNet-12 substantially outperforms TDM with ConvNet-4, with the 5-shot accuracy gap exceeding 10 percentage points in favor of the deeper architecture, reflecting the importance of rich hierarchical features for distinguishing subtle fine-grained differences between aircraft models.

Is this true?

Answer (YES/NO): YES